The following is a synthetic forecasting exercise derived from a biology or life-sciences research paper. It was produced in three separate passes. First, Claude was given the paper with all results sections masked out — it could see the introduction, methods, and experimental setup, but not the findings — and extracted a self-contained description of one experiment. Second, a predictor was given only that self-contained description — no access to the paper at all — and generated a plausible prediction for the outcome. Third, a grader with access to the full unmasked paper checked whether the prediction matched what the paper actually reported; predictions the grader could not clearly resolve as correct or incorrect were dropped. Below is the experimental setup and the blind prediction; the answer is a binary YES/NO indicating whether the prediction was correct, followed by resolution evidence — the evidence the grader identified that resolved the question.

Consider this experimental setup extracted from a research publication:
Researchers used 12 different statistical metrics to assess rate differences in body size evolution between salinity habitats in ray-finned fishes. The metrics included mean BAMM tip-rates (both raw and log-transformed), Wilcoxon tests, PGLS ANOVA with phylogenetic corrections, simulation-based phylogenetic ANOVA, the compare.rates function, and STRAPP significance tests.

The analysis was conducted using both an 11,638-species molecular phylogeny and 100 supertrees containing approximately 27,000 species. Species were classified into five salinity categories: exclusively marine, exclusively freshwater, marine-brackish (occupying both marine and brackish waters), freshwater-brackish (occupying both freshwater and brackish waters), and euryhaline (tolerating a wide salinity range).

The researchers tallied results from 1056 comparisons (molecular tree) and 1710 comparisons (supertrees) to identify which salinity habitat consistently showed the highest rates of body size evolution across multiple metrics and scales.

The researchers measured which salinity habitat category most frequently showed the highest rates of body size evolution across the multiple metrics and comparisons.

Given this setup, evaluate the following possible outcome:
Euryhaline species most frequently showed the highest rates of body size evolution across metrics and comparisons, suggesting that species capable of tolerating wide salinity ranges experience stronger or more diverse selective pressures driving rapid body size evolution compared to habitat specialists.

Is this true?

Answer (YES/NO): NO